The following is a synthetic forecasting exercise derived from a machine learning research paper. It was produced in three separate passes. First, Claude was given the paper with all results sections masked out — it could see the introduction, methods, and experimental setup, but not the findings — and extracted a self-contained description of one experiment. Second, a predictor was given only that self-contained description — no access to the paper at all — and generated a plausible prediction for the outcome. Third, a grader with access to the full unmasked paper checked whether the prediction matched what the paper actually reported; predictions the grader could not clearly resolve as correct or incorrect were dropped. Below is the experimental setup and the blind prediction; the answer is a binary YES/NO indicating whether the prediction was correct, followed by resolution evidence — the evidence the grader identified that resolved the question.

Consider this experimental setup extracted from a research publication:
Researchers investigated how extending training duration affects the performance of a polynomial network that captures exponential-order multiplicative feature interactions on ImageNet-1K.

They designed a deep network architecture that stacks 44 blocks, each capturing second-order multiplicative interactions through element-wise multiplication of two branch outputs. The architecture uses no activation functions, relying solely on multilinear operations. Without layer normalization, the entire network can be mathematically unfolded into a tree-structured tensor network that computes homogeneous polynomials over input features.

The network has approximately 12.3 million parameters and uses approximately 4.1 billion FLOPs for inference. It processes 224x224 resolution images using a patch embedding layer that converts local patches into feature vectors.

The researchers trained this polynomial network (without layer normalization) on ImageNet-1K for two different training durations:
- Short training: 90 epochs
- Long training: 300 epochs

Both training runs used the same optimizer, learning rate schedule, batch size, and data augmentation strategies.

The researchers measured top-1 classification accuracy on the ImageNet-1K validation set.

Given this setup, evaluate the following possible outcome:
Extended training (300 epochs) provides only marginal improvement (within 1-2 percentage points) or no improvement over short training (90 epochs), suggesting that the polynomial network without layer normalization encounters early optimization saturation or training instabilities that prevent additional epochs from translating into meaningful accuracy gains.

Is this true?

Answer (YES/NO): NO